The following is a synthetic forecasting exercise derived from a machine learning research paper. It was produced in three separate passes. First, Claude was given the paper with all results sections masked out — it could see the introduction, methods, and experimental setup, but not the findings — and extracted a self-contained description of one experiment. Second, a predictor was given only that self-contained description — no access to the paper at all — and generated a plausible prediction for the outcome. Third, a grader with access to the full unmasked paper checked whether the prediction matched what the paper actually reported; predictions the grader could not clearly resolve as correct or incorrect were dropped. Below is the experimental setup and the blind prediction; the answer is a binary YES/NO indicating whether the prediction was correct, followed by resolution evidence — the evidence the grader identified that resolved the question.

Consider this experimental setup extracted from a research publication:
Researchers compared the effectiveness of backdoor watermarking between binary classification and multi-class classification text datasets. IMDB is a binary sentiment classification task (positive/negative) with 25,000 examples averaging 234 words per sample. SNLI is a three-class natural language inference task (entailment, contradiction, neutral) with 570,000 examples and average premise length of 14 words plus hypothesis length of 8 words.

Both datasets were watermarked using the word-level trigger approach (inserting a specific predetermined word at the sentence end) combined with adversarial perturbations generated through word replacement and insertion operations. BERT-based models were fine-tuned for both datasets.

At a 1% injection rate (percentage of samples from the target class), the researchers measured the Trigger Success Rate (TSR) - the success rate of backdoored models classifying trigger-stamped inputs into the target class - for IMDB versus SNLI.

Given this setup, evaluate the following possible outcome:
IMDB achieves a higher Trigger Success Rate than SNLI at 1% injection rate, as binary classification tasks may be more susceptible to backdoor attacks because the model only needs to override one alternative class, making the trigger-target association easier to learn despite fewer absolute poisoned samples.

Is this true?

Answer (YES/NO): NO